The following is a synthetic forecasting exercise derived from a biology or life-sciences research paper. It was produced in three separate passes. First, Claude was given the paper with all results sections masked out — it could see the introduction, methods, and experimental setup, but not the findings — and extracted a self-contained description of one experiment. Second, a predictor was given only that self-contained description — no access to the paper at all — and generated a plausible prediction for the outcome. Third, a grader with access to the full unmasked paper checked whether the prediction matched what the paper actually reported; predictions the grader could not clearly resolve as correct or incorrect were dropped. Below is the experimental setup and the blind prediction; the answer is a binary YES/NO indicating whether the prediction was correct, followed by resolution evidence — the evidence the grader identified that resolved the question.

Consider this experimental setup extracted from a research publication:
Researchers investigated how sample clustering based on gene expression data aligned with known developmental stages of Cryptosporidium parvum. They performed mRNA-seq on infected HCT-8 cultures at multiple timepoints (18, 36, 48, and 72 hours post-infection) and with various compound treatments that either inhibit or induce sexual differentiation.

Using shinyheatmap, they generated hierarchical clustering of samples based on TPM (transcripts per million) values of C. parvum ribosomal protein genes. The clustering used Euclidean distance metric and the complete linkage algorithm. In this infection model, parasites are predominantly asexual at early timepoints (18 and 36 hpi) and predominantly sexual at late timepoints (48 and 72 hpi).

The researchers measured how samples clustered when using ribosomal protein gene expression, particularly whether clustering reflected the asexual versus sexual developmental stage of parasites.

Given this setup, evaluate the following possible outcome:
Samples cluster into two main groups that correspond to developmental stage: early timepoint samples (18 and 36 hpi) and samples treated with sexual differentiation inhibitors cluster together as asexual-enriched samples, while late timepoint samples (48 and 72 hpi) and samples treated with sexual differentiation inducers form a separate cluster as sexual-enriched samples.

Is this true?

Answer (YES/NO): YES